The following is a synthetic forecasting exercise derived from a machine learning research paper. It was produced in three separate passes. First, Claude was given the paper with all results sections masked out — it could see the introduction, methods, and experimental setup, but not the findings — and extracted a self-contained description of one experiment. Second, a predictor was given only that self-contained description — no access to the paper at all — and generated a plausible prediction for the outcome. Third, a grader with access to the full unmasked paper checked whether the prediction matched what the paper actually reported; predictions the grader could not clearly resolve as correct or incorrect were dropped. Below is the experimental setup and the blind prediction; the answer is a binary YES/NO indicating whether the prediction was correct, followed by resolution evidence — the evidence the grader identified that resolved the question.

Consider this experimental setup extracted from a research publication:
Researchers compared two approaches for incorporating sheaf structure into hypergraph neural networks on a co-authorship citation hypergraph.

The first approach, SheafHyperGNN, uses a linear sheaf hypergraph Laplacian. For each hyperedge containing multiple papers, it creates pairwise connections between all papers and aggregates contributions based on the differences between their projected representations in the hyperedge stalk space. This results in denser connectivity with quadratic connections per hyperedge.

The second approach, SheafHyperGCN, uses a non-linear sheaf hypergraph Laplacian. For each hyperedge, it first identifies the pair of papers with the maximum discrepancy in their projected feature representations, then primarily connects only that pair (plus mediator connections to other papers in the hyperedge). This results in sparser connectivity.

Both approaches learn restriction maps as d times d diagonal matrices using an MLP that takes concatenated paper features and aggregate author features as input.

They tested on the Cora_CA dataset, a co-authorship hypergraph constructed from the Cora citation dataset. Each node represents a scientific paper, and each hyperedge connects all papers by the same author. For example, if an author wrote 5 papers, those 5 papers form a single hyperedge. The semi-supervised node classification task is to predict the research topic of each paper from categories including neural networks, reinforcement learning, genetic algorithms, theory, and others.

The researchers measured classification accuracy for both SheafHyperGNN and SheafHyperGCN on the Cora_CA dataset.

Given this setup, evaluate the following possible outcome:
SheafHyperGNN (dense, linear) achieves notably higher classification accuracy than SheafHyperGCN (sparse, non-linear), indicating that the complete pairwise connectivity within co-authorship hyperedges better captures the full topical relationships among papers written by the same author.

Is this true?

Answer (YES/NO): YES